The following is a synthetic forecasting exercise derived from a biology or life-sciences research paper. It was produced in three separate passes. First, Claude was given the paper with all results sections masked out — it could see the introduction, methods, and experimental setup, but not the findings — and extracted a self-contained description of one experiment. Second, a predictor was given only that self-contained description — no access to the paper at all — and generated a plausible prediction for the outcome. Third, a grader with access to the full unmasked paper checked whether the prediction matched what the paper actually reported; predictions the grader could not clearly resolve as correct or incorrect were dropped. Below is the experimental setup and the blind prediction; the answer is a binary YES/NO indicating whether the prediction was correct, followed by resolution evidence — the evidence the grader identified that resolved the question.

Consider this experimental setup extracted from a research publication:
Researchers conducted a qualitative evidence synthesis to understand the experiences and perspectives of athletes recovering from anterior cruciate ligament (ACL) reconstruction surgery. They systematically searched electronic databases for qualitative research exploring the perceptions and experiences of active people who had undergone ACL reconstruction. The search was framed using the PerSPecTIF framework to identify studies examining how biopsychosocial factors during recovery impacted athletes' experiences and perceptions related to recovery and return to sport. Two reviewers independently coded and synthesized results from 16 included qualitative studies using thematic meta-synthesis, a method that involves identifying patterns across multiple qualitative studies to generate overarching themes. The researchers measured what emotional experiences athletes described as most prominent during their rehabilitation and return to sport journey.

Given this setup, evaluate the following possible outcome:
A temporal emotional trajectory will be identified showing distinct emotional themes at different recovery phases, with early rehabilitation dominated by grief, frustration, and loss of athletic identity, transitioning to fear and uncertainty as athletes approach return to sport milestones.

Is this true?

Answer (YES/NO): NO